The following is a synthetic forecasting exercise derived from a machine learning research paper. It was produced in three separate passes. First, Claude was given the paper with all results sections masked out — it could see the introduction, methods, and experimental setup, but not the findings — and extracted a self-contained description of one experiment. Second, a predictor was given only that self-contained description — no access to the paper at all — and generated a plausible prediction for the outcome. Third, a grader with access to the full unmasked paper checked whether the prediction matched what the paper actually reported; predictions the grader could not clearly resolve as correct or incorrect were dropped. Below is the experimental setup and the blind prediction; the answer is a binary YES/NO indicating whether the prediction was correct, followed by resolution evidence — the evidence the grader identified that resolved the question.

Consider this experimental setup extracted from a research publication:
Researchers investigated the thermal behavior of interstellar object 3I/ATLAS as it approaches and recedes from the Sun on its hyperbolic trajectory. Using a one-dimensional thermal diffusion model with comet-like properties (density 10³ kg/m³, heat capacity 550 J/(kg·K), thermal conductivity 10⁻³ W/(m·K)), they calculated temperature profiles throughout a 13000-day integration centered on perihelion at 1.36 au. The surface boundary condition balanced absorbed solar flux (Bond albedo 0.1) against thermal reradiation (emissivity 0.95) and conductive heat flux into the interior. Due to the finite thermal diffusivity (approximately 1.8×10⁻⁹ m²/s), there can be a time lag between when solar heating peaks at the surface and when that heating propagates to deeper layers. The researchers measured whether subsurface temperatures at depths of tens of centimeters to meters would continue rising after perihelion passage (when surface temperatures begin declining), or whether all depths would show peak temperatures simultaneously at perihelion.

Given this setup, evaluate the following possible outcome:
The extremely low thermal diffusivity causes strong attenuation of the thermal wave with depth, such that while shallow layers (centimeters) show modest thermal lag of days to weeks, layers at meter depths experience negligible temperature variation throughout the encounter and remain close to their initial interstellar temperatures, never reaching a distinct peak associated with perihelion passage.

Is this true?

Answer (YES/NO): NO